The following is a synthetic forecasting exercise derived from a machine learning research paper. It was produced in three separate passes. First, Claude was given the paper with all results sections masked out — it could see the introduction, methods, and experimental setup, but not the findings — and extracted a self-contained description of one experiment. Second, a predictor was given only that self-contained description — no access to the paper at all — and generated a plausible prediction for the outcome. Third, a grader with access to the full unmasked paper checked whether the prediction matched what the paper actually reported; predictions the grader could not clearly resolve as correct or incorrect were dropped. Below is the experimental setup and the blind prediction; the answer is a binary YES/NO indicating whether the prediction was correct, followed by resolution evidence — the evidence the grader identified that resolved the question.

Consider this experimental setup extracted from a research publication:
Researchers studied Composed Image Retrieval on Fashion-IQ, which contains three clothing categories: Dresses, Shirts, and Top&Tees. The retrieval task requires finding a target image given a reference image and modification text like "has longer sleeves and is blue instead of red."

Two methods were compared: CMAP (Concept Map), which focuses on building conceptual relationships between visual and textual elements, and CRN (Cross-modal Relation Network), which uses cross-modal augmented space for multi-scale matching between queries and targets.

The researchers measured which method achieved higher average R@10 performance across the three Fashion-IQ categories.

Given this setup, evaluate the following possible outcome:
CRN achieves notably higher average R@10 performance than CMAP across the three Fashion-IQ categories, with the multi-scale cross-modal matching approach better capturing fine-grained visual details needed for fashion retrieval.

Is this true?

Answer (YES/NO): NO